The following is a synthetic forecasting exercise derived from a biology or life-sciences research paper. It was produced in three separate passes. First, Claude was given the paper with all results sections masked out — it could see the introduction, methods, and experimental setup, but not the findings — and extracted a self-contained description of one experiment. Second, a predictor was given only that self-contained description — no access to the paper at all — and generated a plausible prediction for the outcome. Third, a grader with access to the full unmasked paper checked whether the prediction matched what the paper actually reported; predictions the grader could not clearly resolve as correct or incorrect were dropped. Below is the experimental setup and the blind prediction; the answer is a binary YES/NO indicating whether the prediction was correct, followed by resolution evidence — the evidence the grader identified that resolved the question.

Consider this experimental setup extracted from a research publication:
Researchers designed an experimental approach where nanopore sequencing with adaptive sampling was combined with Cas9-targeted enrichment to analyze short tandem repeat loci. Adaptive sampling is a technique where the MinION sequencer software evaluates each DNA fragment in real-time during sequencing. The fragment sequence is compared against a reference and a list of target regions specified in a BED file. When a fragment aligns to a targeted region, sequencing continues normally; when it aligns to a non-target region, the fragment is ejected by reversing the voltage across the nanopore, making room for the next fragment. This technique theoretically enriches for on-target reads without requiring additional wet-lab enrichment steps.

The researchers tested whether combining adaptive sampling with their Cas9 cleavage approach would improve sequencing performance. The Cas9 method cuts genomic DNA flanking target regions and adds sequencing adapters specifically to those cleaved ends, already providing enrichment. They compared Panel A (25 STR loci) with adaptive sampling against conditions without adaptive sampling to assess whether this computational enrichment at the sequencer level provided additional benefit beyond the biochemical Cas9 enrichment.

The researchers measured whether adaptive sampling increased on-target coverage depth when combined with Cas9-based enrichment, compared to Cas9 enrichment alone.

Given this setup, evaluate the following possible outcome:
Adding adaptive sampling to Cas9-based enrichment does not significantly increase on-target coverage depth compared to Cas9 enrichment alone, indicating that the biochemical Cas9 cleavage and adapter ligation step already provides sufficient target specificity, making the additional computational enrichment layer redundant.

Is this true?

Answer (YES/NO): NO